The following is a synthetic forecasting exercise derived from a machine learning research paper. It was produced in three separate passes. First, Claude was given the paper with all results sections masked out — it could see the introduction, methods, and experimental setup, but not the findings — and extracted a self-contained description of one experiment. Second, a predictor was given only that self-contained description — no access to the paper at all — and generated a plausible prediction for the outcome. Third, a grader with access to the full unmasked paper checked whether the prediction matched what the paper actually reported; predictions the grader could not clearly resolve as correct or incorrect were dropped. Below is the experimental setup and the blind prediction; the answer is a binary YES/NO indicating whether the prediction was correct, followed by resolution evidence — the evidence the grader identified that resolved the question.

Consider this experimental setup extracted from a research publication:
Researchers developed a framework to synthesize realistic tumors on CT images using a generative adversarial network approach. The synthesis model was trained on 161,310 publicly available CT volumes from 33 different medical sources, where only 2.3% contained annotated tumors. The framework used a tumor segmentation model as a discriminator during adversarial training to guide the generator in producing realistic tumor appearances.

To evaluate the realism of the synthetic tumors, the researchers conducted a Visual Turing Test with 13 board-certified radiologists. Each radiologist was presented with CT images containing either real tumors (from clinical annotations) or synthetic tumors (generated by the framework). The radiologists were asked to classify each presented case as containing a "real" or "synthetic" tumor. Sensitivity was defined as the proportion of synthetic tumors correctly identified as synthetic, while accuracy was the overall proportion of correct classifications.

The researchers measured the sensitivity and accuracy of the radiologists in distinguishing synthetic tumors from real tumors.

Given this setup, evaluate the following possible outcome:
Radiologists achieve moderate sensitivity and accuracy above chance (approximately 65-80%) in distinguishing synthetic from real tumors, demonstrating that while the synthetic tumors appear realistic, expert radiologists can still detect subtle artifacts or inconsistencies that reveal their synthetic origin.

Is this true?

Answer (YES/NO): NO